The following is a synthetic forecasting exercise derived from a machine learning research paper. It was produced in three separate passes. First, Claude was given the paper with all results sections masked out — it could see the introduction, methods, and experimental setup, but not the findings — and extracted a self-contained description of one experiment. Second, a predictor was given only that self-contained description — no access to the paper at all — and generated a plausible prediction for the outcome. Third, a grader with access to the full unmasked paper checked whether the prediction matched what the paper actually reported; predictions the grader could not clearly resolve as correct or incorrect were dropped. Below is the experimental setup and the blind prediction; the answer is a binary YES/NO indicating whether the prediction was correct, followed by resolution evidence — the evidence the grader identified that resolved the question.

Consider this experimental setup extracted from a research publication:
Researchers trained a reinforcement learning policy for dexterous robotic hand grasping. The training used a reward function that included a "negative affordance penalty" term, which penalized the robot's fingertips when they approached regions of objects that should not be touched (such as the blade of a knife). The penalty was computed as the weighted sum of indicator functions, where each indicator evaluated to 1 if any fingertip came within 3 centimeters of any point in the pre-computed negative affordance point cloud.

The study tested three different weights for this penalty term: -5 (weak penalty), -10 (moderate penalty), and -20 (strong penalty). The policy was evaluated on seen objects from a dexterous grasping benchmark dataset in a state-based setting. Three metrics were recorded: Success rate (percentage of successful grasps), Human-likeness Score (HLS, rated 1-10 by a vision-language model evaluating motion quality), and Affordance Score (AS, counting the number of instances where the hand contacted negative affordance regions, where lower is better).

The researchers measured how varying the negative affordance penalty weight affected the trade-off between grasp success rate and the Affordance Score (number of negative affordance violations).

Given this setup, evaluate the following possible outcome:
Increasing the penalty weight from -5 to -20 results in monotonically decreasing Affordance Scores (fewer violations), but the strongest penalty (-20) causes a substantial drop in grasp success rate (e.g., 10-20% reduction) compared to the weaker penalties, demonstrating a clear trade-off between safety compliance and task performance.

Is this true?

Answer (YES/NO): NO